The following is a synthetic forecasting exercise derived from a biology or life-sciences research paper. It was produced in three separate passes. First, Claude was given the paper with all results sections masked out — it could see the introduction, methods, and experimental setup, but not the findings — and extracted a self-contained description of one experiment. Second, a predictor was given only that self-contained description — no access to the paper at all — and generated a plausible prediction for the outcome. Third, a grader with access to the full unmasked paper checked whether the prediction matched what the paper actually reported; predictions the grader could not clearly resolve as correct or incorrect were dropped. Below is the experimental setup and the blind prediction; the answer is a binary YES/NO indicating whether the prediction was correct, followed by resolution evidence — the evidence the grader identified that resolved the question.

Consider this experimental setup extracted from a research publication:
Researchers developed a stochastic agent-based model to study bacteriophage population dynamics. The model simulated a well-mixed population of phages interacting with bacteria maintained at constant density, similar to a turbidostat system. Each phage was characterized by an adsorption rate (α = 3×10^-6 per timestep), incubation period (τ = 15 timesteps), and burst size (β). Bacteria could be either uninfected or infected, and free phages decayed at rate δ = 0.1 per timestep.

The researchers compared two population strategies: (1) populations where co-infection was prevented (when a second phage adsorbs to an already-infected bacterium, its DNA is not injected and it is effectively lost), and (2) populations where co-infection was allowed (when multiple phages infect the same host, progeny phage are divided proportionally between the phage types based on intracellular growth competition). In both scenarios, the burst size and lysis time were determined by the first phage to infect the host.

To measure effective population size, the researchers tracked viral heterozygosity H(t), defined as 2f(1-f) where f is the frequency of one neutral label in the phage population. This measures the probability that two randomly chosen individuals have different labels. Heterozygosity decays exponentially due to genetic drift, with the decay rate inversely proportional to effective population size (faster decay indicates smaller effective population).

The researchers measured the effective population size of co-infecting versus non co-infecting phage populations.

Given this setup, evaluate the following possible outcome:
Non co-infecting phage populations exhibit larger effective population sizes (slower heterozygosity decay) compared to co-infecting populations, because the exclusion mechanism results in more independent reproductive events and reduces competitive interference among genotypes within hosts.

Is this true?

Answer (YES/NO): NO